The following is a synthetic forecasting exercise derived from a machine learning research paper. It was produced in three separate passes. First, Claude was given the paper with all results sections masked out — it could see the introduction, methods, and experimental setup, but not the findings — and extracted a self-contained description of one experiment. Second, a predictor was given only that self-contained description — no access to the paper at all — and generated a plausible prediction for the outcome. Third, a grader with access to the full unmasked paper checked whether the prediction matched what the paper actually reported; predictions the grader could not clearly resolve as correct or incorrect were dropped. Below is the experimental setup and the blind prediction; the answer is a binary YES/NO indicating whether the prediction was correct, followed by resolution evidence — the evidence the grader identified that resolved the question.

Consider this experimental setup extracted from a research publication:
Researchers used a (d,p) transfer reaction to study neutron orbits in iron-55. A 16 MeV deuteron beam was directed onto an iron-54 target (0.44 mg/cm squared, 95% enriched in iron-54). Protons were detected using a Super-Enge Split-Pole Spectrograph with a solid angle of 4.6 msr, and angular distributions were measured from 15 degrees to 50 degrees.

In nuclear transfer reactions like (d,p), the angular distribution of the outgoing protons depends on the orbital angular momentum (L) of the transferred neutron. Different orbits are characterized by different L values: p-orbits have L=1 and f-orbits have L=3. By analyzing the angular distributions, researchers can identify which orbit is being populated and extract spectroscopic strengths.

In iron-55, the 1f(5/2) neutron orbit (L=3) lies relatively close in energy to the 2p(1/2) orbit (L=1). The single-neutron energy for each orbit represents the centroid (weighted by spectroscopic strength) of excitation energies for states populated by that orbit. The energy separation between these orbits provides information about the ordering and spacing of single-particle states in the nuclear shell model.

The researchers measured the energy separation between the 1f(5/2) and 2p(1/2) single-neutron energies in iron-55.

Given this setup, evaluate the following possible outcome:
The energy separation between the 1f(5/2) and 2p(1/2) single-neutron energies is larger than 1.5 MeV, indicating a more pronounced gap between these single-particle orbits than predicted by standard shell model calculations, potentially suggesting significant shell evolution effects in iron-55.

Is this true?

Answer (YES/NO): NO